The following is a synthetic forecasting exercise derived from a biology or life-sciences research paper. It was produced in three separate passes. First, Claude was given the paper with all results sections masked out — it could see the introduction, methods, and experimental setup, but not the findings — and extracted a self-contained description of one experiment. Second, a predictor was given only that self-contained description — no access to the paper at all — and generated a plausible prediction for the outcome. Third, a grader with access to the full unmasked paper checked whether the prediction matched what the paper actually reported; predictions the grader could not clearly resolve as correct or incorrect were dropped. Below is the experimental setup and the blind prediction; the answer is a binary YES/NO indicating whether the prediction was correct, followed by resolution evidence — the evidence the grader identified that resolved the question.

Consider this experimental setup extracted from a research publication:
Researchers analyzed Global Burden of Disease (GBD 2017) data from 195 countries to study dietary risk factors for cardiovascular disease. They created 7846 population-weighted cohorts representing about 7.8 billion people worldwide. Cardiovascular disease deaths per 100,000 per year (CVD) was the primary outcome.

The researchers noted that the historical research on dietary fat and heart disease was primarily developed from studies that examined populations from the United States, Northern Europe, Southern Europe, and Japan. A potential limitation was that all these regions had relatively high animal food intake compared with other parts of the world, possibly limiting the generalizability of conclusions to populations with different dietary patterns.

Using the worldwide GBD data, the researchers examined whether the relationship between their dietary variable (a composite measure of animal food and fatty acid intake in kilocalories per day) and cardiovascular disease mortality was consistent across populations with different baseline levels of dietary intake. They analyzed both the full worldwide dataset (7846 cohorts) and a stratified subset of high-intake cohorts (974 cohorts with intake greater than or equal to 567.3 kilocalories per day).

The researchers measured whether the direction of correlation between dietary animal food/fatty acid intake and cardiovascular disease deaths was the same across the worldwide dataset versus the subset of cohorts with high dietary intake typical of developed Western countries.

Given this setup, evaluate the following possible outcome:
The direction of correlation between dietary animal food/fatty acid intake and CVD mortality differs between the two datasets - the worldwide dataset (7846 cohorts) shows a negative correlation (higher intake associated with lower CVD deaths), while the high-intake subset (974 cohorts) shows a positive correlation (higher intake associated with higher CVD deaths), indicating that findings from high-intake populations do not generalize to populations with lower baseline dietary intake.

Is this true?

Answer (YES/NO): YES